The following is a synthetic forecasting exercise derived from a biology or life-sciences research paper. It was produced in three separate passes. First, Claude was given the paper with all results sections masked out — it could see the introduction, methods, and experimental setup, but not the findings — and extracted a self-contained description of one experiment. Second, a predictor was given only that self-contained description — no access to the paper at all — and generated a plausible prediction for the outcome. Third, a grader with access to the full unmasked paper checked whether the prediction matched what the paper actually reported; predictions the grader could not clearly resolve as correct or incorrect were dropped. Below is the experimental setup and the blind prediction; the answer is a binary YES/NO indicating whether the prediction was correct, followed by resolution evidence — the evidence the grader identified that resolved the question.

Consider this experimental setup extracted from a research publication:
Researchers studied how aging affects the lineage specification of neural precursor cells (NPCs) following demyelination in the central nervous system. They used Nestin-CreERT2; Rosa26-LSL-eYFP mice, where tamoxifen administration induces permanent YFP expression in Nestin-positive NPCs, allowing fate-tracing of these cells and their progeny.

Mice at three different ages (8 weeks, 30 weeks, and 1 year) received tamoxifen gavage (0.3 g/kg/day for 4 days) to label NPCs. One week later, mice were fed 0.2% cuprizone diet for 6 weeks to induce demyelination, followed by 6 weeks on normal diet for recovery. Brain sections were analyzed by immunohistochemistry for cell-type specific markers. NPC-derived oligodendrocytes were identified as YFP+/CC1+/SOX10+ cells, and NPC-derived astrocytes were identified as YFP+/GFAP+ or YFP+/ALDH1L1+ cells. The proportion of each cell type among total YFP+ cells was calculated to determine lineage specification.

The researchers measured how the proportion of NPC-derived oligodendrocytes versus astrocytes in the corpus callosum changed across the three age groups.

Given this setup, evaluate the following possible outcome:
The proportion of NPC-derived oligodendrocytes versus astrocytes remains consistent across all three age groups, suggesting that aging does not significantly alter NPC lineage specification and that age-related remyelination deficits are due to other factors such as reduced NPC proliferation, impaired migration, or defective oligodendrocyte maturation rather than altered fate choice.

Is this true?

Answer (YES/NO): NO